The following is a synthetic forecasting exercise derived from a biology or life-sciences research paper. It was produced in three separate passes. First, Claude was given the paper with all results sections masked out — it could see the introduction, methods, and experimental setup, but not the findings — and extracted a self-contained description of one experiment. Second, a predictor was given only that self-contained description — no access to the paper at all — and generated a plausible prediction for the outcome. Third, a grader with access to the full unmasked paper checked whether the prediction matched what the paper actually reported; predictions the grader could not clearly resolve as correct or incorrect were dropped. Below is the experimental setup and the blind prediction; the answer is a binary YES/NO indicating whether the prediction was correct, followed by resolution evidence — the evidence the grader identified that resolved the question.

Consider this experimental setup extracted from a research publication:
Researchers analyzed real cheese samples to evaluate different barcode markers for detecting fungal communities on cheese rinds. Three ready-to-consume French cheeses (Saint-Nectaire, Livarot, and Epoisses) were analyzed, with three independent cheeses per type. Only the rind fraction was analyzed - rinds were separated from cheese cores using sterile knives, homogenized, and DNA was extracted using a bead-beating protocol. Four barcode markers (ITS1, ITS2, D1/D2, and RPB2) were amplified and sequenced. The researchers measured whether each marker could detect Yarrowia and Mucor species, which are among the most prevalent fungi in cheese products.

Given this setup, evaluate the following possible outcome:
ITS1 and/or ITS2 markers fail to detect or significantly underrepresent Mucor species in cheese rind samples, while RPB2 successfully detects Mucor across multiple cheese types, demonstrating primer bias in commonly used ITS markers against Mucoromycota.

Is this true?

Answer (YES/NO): NO